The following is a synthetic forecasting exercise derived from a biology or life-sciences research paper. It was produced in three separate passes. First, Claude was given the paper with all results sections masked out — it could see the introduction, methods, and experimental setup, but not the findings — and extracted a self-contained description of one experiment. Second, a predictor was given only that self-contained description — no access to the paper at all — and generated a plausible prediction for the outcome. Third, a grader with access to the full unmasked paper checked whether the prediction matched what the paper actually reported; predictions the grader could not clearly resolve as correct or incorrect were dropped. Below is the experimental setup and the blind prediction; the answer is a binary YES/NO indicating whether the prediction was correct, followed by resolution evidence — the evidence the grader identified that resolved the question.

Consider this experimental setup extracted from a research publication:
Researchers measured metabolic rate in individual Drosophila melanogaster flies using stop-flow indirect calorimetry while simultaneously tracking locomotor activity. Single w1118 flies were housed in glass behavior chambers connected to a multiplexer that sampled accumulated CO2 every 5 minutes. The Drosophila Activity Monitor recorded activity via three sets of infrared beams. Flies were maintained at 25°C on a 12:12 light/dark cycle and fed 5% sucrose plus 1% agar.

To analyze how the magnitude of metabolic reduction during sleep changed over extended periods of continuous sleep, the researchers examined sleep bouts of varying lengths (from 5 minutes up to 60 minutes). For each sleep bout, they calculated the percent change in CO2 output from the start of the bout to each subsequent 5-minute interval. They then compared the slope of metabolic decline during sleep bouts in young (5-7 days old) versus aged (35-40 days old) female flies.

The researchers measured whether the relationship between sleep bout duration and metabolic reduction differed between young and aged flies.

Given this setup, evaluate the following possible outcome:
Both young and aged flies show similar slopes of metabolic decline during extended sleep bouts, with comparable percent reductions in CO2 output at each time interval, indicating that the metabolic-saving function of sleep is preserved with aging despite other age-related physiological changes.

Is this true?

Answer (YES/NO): NO